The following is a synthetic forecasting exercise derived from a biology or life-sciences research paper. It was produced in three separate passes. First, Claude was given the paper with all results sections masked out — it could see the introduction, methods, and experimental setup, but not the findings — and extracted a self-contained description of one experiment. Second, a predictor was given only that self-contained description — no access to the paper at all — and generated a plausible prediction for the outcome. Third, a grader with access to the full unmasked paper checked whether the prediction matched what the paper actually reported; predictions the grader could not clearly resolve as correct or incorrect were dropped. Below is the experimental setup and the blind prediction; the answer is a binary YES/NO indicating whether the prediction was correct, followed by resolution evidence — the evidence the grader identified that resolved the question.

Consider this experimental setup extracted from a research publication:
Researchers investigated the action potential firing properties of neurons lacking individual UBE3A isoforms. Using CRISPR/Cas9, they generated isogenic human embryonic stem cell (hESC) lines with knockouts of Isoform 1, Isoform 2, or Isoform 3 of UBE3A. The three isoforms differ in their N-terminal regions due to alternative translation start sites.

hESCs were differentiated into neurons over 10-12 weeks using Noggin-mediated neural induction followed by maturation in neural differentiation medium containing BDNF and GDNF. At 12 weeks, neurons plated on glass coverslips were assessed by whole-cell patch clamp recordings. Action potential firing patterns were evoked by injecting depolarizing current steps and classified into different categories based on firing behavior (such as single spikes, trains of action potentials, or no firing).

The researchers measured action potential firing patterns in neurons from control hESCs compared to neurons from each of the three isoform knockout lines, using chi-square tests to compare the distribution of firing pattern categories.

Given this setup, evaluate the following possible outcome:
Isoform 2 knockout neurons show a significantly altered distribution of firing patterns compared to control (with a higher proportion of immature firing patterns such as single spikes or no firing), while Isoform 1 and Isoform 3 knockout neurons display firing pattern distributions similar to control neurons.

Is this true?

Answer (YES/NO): NO